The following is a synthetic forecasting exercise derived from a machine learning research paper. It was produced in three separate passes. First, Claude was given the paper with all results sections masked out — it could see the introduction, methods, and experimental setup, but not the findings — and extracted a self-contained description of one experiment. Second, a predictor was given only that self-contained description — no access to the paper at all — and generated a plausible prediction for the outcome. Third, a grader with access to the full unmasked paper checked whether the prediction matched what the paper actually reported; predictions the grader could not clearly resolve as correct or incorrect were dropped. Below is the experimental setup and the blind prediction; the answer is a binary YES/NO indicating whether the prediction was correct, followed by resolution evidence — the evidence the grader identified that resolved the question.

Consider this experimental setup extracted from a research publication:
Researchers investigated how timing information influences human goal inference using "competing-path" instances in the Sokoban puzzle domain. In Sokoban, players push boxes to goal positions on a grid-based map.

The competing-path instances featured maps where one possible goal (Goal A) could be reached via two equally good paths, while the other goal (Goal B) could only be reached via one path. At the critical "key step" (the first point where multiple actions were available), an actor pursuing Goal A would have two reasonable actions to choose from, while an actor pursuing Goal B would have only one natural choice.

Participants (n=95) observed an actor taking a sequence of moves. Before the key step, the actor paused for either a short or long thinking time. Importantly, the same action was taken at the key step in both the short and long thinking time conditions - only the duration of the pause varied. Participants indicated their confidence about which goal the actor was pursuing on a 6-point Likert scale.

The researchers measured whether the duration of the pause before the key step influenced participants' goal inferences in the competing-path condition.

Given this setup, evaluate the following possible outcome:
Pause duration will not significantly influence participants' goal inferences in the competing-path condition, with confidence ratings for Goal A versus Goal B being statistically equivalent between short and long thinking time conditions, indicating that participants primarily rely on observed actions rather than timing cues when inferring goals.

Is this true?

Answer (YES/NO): YES